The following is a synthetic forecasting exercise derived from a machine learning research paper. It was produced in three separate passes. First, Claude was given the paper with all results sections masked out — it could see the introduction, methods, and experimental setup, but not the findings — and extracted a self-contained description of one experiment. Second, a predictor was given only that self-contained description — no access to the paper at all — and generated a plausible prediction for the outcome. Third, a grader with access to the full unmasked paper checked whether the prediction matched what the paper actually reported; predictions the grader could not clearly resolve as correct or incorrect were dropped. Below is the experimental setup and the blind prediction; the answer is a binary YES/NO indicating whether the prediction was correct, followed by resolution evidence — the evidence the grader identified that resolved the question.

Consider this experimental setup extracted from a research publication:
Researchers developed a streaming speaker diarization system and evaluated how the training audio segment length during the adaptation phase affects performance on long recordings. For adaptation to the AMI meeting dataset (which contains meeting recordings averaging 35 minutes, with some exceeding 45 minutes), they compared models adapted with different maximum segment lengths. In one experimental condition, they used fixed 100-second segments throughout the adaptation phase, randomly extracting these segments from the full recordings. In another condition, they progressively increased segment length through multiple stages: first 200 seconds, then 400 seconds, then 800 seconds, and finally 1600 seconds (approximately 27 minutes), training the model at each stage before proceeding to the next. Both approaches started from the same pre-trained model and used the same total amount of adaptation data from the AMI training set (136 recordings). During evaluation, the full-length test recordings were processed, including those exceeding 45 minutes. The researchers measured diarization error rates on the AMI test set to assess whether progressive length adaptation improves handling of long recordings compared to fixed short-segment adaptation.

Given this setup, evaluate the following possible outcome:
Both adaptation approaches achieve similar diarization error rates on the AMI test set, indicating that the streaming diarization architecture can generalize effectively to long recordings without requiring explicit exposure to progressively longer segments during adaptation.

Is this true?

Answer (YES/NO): NO